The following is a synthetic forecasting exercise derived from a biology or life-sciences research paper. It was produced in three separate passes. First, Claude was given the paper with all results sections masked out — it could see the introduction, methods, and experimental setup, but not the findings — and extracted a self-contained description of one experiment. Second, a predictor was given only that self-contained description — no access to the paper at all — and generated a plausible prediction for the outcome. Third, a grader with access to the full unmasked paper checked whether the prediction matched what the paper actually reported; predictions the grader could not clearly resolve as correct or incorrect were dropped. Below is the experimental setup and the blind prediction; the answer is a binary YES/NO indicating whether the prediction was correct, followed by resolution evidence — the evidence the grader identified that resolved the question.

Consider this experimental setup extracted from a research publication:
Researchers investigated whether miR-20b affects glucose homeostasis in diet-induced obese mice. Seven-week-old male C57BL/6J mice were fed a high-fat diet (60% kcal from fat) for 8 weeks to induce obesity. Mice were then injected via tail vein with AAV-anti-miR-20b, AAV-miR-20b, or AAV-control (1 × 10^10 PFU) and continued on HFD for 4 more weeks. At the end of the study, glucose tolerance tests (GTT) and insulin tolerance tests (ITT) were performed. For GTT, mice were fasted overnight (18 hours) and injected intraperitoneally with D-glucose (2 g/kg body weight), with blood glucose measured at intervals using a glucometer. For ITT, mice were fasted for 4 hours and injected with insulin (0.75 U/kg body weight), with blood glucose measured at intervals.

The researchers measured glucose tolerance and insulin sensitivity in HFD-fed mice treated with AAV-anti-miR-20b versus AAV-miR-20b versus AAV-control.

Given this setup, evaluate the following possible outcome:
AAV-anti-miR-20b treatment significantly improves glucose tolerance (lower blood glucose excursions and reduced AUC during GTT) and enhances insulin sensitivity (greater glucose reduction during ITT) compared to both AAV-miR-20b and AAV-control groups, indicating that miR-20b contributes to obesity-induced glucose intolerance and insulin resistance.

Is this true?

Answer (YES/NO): YES